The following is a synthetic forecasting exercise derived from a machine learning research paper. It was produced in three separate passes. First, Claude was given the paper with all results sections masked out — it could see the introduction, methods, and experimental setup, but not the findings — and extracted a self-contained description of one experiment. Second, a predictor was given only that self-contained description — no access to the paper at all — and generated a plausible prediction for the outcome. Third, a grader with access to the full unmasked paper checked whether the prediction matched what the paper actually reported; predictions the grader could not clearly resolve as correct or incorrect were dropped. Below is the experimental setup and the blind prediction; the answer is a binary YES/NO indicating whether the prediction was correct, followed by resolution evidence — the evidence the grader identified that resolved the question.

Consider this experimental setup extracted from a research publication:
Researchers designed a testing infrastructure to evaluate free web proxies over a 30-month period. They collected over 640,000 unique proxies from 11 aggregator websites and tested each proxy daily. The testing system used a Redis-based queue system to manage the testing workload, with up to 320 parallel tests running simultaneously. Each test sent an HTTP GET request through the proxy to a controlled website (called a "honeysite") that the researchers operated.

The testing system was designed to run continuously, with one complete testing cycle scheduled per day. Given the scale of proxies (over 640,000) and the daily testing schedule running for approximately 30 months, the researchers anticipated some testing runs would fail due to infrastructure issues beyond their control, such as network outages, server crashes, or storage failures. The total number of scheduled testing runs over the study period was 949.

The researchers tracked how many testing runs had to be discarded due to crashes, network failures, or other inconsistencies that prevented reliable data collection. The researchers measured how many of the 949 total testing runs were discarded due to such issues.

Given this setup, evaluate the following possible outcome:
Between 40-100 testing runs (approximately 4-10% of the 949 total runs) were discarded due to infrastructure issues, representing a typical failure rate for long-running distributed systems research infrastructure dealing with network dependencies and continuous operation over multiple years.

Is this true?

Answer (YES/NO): NO